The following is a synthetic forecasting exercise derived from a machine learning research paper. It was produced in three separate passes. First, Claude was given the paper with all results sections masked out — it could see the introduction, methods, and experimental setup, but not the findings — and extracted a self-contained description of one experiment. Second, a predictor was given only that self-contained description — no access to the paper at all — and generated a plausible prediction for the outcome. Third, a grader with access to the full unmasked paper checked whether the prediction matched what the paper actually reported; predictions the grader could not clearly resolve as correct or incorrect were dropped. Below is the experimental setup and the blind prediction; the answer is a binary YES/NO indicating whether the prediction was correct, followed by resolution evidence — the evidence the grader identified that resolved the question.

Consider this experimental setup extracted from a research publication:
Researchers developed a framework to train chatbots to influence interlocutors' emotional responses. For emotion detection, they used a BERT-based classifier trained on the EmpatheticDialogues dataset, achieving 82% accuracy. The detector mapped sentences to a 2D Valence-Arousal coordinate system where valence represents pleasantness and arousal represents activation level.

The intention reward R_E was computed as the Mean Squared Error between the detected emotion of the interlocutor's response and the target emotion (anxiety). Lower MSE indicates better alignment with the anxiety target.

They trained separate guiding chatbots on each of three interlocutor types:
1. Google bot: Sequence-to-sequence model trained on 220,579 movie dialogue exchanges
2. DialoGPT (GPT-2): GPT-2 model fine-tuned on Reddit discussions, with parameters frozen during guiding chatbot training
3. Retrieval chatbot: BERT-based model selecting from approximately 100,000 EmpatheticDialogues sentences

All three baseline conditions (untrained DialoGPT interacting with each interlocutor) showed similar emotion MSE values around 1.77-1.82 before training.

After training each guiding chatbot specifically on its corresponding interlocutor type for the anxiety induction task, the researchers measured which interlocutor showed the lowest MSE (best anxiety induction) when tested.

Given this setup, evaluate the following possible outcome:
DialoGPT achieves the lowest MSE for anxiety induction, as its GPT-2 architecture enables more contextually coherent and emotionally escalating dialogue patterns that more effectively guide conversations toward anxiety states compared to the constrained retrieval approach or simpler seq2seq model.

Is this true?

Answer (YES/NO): NO